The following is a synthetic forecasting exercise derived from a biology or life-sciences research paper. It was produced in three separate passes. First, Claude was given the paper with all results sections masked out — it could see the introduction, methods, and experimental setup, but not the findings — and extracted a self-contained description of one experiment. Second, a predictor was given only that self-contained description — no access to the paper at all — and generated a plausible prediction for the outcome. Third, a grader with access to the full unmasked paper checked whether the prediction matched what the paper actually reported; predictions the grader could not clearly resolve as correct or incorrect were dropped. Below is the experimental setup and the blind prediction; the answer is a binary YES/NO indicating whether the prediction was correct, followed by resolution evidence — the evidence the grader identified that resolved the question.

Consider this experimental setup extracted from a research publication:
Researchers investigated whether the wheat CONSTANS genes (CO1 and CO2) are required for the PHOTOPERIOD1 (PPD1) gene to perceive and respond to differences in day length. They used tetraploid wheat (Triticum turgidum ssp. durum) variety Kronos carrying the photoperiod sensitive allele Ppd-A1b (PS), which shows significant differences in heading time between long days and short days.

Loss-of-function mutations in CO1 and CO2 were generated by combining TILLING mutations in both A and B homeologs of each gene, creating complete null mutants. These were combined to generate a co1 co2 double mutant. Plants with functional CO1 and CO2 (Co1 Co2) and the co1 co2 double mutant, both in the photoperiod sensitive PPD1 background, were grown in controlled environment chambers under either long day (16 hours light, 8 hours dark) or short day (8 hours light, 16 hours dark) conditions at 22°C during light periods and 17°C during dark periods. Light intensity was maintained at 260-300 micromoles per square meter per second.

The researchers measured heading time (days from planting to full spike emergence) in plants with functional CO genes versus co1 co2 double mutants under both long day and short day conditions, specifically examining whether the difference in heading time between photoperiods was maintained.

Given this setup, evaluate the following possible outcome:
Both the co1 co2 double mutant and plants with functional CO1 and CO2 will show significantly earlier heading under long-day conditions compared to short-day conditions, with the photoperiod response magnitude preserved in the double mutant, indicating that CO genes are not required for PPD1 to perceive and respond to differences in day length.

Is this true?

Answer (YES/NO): YES